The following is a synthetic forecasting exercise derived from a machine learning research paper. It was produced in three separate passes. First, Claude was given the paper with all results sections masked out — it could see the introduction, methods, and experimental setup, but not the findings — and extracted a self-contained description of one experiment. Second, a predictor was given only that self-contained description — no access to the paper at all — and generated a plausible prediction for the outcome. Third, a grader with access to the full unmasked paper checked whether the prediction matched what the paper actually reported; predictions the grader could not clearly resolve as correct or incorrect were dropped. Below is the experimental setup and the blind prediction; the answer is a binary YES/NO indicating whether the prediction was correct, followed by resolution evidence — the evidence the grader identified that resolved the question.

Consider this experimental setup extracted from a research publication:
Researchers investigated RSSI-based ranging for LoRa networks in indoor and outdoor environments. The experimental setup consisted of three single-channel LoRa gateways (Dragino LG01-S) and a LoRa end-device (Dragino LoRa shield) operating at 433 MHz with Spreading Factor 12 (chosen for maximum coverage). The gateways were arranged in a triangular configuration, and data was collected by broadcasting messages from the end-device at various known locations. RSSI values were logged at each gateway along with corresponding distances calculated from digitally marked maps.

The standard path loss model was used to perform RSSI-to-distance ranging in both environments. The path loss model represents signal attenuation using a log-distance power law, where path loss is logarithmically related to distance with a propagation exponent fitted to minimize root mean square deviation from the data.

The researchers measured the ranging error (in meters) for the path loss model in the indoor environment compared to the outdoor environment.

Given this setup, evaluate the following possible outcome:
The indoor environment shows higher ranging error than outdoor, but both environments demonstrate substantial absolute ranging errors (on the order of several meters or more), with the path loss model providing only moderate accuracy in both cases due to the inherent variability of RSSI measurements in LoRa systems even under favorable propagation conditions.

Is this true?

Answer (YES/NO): NO